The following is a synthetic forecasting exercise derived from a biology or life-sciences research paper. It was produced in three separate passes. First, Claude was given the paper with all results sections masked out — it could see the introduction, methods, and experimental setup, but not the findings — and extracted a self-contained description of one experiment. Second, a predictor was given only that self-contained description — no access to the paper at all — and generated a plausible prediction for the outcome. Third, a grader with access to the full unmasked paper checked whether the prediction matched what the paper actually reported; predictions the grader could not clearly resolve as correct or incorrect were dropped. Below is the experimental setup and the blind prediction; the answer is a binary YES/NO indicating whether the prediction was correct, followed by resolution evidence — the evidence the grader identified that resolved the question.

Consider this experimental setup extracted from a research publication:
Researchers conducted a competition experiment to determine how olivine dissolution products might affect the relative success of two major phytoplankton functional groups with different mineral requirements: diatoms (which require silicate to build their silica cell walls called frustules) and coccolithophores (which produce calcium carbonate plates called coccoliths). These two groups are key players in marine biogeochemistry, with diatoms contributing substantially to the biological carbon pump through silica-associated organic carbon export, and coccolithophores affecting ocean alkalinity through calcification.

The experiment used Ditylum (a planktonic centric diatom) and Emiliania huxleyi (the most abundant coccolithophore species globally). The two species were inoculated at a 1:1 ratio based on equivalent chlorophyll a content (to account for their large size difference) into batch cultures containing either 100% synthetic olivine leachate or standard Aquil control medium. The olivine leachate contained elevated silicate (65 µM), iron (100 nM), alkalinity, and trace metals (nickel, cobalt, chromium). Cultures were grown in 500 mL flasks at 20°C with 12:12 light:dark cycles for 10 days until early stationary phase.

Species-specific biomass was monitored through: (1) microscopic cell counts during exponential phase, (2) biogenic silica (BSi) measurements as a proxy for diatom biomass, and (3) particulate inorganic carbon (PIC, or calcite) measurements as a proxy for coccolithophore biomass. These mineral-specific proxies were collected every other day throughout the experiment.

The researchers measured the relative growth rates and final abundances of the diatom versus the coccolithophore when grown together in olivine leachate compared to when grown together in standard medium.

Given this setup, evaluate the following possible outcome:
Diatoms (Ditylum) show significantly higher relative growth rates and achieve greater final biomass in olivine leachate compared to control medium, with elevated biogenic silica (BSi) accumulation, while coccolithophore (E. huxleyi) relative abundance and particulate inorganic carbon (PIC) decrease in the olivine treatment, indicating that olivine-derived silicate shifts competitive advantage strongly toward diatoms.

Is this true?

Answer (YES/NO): NO